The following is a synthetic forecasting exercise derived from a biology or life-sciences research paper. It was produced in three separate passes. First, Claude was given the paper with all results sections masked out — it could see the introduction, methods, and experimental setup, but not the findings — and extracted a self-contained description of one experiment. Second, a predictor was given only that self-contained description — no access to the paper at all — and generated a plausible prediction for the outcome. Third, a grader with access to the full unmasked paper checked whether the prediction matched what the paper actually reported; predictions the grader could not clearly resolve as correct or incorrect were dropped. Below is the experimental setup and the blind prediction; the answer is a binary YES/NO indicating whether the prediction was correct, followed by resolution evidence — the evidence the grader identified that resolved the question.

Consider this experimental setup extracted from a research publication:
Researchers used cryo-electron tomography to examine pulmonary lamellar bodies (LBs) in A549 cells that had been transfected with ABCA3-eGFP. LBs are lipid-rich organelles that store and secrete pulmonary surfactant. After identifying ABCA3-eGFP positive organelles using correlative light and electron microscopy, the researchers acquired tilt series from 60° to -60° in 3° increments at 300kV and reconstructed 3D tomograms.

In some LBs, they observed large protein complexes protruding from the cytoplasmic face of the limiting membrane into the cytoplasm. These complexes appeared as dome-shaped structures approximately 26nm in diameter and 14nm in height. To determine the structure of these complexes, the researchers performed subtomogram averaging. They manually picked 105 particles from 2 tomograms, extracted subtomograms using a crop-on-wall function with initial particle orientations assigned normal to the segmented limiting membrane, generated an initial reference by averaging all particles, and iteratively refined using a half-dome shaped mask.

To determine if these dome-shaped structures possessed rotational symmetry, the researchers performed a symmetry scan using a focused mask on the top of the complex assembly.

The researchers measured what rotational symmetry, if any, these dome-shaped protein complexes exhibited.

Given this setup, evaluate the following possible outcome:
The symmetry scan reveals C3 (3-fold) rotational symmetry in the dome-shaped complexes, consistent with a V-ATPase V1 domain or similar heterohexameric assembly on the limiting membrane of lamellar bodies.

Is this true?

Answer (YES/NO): NO